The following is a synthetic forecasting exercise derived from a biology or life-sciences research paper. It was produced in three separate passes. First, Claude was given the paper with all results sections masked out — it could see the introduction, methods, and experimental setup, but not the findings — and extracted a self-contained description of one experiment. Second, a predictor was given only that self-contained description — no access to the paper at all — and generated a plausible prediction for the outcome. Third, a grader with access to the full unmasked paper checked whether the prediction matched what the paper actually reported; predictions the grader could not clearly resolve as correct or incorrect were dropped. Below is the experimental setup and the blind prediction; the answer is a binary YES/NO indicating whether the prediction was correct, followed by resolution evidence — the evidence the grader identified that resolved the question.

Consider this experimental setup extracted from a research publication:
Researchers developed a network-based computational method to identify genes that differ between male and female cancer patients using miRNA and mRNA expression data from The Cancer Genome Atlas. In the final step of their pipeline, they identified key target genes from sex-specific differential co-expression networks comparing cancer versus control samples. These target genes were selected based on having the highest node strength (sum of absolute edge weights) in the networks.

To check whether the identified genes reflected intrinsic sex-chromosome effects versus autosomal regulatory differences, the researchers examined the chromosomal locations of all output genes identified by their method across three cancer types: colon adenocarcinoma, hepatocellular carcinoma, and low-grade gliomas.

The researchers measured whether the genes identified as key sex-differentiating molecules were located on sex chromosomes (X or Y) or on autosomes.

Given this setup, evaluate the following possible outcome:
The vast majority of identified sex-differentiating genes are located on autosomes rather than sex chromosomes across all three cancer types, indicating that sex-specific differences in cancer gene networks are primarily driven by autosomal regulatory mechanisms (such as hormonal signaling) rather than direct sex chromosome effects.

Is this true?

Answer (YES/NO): YES